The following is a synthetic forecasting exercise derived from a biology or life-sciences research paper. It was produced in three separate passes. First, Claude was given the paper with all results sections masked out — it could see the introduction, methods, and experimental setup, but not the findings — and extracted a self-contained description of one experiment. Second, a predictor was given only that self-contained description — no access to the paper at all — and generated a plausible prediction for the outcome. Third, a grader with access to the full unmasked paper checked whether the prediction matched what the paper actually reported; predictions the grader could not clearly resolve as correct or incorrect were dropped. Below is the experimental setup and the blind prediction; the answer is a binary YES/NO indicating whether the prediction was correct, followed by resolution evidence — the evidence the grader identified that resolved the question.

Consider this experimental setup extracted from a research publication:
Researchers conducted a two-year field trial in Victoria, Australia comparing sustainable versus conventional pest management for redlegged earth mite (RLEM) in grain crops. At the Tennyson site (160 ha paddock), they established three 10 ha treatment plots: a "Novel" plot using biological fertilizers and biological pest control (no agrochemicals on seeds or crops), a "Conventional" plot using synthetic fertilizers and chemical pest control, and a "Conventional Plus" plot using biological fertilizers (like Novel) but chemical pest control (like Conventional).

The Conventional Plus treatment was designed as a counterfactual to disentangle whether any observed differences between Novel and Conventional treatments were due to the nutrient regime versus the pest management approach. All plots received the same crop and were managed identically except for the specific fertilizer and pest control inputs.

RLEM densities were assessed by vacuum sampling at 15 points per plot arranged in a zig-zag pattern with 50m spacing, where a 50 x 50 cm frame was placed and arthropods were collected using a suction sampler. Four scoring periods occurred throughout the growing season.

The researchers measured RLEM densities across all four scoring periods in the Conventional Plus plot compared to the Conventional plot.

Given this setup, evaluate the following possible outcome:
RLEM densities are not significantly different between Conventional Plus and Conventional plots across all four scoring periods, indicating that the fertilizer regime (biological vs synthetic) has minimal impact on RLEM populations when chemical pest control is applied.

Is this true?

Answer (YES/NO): YES